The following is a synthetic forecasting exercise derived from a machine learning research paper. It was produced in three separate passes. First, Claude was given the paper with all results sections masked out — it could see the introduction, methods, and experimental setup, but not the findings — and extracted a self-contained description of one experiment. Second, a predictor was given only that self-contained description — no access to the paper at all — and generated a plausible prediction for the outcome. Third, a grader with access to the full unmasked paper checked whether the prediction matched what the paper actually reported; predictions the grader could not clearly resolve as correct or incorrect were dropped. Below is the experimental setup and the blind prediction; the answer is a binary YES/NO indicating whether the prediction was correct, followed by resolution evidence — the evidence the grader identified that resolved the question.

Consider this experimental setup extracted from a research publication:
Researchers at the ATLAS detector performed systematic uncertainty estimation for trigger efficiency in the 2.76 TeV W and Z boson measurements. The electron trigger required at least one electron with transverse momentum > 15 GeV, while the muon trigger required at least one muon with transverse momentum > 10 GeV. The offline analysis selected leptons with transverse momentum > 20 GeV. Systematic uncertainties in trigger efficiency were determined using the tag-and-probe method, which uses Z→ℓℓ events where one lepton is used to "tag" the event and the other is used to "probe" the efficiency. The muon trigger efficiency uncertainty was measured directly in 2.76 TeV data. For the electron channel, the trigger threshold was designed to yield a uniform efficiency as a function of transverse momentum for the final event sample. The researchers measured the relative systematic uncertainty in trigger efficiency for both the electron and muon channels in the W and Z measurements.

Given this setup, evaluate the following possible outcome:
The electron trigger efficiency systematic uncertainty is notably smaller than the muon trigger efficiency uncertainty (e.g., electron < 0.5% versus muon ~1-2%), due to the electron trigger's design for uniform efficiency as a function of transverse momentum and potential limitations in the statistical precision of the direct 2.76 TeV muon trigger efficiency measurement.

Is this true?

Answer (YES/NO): YES